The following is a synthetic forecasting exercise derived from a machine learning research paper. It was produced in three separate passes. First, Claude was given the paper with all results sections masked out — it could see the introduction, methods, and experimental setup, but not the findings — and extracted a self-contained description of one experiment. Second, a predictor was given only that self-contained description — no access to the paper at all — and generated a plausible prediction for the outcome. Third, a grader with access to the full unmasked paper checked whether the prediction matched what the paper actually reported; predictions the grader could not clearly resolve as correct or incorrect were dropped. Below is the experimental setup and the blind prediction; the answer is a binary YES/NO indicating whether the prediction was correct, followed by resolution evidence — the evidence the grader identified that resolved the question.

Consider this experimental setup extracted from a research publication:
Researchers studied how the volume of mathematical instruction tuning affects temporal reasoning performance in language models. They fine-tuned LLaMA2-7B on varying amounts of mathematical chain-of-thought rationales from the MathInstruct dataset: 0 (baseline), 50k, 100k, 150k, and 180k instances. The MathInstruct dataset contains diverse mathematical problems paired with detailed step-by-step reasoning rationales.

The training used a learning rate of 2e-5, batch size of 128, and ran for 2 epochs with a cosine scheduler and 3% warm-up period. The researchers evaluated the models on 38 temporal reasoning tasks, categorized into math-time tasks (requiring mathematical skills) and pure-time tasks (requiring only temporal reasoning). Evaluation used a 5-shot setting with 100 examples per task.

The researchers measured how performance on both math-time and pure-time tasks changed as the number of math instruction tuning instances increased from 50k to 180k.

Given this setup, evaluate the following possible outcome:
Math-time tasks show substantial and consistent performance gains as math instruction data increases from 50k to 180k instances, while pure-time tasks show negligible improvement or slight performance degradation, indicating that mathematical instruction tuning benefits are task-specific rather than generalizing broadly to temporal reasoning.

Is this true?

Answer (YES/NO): NO